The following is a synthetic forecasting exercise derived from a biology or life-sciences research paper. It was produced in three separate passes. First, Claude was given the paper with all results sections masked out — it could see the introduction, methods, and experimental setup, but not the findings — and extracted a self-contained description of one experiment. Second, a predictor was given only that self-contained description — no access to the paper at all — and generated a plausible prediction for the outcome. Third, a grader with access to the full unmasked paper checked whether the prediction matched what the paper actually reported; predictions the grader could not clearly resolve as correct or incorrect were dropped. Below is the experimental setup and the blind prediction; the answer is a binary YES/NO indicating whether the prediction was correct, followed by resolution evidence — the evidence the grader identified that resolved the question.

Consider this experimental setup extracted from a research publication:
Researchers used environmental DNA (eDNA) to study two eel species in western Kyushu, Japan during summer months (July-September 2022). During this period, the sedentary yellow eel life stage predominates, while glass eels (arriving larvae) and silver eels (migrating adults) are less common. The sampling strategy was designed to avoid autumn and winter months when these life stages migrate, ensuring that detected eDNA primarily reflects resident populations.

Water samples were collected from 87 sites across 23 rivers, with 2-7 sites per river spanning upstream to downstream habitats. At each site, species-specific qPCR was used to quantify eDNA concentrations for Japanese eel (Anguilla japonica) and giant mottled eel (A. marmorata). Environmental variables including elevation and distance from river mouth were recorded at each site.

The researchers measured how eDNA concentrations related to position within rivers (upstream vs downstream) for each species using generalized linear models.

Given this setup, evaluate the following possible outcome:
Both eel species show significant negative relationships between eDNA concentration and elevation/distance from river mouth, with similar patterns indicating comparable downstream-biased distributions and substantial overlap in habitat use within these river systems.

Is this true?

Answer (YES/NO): NO